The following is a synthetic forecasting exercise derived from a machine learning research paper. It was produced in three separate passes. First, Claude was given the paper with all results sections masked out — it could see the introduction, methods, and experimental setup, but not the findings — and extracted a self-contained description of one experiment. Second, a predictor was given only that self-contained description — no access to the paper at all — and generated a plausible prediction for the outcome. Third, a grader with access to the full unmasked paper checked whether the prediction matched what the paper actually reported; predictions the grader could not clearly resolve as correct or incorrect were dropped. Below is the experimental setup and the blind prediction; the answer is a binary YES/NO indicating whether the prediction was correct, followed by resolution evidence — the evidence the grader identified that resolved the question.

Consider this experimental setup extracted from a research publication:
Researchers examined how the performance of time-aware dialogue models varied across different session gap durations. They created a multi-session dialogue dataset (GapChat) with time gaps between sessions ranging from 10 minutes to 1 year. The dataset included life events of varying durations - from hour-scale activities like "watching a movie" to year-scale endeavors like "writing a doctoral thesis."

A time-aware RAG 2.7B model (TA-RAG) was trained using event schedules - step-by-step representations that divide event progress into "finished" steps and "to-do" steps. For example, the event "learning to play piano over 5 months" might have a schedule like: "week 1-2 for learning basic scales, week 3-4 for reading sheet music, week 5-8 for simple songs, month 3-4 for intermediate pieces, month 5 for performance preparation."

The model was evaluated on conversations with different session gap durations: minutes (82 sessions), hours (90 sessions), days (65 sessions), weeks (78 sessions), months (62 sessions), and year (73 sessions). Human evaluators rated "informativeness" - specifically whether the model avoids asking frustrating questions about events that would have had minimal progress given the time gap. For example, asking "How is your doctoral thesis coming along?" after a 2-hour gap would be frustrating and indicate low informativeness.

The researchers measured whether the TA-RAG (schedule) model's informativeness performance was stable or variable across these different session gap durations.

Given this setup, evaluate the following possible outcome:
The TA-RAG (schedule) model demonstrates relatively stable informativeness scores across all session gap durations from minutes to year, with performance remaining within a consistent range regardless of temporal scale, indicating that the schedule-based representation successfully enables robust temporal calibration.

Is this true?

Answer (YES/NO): NO